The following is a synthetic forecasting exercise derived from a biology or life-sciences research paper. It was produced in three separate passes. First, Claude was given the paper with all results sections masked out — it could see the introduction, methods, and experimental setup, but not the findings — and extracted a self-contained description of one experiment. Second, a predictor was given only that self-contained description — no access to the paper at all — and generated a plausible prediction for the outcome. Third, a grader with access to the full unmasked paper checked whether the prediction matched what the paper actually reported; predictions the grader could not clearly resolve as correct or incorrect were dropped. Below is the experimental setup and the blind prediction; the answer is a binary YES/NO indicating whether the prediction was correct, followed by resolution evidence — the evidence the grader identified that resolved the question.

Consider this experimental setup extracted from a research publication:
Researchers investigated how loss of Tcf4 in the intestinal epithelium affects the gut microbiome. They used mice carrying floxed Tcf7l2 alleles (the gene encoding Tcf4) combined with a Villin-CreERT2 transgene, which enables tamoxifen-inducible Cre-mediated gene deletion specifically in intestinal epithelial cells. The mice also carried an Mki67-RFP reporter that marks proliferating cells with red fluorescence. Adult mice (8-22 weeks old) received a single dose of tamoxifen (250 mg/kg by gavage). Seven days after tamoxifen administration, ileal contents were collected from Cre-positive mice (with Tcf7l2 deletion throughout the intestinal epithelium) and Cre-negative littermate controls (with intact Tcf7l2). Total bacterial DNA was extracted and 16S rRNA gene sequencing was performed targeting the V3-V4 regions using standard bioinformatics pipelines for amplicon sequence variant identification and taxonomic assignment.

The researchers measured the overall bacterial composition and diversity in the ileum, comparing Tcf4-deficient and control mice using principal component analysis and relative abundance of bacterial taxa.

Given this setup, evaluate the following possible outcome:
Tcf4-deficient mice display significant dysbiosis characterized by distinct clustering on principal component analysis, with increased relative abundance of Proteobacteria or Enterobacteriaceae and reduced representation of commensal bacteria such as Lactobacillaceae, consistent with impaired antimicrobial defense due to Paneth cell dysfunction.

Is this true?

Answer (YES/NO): YES